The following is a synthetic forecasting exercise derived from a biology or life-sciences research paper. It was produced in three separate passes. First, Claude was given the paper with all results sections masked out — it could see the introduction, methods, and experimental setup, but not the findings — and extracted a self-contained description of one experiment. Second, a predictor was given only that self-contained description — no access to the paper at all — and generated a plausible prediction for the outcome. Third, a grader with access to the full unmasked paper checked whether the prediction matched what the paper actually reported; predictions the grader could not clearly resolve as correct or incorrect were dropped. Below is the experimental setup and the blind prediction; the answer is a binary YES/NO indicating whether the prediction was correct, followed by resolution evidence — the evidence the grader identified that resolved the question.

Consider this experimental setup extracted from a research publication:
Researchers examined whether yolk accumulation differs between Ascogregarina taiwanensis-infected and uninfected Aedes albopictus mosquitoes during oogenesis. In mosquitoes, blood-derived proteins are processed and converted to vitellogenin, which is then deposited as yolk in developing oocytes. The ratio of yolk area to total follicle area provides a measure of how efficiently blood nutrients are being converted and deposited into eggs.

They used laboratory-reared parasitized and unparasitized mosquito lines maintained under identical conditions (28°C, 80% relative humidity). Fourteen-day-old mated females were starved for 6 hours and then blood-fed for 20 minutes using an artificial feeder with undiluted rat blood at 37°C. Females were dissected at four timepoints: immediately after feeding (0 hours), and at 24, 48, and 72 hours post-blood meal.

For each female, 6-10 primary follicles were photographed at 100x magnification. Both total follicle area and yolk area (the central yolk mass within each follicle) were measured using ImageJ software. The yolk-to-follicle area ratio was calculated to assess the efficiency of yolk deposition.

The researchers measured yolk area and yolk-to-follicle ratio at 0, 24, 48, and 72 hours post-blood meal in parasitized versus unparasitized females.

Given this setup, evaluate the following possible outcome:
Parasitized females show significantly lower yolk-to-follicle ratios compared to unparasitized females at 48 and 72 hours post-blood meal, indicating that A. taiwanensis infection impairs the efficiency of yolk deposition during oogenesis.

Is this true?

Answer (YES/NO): NO